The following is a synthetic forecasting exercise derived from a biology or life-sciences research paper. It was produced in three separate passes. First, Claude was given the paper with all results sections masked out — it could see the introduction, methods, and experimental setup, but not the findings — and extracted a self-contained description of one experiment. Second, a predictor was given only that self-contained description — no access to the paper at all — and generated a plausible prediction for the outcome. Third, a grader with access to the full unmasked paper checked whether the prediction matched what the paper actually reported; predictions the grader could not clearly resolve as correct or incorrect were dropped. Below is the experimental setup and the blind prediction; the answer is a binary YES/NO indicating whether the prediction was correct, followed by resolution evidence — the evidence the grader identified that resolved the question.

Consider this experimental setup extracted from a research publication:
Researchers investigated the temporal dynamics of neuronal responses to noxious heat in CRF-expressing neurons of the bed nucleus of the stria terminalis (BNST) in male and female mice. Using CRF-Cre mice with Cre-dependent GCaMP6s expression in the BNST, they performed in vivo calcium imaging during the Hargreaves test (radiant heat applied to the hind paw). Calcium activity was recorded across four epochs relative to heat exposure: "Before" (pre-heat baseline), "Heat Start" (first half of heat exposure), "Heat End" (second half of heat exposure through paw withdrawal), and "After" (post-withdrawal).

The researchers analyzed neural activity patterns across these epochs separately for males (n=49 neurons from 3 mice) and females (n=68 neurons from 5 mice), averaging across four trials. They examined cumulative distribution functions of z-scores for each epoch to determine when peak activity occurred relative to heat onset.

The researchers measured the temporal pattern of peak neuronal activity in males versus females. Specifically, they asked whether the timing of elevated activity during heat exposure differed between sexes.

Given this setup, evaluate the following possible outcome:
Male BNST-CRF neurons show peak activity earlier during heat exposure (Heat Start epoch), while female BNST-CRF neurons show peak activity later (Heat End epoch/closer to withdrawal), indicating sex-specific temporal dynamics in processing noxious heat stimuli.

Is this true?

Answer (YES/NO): YES